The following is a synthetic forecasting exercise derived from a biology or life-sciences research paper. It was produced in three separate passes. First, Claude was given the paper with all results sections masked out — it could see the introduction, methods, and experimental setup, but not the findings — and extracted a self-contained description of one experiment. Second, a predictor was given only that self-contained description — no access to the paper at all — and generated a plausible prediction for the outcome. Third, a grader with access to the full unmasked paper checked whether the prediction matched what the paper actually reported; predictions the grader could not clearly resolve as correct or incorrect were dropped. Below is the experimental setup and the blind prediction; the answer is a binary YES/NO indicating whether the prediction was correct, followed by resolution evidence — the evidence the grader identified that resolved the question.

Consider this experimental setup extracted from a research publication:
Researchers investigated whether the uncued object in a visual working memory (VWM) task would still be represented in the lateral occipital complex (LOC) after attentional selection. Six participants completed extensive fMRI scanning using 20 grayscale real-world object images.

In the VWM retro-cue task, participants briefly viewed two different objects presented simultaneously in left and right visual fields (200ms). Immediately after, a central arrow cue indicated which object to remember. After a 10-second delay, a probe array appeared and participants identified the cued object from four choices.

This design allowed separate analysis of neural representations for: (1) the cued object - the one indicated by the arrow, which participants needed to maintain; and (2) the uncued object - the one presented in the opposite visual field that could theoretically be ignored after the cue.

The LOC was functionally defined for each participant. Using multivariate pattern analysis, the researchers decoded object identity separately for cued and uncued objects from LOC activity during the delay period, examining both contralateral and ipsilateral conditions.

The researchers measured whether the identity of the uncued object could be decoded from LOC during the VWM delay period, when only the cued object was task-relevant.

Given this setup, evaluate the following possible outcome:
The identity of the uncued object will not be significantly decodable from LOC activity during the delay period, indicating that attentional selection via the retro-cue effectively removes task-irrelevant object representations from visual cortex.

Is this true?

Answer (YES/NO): YES